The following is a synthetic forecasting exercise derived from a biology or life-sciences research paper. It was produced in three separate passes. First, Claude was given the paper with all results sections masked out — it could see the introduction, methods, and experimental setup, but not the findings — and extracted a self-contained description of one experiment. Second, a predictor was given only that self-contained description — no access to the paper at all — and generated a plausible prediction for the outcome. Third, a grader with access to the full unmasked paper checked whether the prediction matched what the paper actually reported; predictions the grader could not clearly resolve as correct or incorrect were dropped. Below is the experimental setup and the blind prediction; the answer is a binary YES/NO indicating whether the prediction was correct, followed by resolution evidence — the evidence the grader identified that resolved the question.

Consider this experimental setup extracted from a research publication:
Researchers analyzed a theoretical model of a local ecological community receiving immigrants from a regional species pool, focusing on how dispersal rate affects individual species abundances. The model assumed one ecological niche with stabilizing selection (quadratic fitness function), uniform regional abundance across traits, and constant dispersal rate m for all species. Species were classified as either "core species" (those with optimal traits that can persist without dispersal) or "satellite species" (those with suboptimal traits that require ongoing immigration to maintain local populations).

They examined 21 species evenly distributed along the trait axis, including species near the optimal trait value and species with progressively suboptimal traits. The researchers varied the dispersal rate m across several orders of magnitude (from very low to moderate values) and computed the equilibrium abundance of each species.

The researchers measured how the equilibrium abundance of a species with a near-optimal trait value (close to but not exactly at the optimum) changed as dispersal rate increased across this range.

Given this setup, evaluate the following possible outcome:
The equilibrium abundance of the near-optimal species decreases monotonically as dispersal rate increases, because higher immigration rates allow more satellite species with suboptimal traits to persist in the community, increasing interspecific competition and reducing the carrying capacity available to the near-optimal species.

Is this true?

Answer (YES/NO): NO